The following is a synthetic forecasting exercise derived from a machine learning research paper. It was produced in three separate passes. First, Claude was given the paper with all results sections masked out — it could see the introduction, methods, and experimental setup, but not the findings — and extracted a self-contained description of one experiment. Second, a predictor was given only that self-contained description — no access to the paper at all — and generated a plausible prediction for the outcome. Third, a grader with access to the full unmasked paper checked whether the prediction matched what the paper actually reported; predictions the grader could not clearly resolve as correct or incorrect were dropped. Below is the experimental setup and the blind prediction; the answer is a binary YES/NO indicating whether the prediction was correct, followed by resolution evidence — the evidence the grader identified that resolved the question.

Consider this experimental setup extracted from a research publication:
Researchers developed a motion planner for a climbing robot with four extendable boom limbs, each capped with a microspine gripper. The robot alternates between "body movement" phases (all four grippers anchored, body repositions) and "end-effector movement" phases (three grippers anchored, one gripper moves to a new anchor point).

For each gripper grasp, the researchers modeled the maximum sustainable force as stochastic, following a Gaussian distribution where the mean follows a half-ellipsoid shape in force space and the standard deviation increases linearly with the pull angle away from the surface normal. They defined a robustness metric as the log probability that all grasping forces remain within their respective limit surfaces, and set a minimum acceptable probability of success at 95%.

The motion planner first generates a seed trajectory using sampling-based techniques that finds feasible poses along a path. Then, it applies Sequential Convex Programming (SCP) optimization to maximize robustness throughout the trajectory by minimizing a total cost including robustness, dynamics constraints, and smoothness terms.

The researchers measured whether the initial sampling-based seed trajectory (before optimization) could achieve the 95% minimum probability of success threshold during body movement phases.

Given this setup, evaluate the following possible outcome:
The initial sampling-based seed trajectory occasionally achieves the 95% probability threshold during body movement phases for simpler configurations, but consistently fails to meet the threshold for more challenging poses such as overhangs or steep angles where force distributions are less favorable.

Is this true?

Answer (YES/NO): NO